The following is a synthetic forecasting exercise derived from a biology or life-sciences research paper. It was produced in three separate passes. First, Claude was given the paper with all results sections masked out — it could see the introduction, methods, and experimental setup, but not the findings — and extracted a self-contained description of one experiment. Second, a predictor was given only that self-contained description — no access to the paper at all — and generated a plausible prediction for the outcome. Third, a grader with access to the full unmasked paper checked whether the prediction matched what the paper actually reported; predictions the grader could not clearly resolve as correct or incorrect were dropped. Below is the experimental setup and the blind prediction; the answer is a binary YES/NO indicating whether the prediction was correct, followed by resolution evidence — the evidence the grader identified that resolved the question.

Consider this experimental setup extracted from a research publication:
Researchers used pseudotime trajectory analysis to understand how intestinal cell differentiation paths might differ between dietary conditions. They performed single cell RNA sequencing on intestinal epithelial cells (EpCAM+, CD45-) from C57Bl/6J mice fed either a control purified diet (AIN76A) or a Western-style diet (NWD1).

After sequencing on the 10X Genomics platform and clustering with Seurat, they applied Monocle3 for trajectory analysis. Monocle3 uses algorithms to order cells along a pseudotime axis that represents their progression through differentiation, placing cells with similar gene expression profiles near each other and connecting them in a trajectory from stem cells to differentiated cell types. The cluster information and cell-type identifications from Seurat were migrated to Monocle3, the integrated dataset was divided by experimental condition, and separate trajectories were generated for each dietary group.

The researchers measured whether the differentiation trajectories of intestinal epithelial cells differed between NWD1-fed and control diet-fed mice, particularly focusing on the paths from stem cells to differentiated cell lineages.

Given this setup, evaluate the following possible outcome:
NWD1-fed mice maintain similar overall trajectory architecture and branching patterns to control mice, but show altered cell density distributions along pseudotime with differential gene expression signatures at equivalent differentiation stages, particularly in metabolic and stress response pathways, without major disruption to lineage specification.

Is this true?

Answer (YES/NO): YES